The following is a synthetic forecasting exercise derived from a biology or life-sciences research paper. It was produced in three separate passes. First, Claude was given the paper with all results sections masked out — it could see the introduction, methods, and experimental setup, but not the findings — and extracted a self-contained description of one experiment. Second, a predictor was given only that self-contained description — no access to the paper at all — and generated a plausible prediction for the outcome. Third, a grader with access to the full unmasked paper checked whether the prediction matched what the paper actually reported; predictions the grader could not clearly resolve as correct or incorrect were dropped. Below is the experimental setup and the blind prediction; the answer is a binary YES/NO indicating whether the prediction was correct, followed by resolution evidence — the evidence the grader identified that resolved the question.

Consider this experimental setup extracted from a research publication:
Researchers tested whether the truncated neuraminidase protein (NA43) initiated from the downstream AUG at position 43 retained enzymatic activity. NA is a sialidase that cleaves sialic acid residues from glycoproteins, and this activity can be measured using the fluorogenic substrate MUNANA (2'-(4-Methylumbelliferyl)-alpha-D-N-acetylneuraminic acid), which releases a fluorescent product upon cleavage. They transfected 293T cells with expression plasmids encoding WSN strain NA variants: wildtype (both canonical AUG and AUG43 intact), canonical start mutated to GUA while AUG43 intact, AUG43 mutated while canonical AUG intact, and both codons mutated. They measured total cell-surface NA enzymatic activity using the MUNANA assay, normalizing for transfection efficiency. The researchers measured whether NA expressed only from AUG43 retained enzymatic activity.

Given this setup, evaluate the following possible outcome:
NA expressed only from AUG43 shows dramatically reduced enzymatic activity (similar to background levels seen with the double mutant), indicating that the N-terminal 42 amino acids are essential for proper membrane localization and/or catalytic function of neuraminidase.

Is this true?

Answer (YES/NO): NO